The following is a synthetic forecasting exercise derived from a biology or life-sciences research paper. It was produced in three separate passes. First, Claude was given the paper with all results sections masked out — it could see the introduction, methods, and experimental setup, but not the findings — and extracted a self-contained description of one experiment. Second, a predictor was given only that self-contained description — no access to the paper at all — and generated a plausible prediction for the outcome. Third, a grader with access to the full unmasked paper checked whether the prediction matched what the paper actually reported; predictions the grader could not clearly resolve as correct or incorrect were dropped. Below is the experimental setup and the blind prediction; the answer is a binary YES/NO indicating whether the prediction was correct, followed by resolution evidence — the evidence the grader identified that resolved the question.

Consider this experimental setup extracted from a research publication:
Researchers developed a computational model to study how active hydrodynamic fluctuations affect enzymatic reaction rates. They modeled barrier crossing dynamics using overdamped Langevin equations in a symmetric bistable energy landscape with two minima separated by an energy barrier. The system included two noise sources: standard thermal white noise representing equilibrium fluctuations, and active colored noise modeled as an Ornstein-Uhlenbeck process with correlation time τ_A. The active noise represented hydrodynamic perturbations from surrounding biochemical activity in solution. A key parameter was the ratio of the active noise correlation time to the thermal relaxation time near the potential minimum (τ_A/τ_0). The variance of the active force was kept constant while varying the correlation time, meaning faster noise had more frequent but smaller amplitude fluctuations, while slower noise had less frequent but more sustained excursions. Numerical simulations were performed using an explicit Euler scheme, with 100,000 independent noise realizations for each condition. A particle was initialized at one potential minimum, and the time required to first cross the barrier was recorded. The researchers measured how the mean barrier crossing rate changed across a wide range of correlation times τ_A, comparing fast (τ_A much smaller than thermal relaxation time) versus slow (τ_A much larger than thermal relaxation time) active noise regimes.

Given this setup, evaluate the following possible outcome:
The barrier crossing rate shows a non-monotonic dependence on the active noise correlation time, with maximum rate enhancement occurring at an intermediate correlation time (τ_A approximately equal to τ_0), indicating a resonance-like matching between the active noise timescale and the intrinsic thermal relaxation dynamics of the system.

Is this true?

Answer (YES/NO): NO